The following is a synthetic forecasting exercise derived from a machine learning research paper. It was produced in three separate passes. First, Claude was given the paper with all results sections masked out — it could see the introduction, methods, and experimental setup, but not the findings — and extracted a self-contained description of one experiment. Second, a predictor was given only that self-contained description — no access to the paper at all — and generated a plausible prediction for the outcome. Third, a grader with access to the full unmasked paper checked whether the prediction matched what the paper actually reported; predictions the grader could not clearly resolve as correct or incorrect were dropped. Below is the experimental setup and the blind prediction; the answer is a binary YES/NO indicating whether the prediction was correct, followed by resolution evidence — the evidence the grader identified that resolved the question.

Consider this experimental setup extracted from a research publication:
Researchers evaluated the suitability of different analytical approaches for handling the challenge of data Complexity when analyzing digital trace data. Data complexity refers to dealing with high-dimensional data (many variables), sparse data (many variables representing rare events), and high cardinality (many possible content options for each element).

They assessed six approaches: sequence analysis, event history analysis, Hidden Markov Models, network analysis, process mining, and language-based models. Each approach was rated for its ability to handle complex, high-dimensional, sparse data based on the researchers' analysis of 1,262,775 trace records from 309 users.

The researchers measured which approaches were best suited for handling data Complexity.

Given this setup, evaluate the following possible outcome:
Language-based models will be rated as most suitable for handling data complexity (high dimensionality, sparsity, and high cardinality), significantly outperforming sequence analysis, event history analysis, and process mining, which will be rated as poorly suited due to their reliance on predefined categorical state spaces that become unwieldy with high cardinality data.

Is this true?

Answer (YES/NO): NO